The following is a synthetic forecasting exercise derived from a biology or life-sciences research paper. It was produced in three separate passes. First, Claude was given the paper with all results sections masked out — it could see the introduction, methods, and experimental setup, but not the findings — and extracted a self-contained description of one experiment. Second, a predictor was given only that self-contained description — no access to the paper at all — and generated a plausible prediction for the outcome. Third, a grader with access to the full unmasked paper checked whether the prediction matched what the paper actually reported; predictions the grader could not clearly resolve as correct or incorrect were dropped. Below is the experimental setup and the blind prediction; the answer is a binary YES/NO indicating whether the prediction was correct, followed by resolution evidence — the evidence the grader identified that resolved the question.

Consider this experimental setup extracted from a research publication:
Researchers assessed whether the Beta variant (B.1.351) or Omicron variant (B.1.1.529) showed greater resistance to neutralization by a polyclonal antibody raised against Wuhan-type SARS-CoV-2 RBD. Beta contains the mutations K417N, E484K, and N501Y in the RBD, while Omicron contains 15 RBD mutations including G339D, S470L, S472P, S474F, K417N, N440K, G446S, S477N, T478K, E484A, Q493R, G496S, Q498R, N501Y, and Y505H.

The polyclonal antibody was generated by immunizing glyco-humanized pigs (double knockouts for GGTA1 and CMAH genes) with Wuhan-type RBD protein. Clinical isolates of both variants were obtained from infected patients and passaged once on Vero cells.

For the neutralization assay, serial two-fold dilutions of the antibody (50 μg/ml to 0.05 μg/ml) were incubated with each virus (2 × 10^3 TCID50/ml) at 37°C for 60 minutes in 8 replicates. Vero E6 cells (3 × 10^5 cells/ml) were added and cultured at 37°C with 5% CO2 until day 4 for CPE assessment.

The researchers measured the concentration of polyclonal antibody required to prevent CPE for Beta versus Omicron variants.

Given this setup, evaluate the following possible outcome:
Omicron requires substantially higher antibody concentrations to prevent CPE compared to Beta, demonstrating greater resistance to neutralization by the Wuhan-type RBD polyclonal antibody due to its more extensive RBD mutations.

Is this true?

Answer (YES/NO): NO